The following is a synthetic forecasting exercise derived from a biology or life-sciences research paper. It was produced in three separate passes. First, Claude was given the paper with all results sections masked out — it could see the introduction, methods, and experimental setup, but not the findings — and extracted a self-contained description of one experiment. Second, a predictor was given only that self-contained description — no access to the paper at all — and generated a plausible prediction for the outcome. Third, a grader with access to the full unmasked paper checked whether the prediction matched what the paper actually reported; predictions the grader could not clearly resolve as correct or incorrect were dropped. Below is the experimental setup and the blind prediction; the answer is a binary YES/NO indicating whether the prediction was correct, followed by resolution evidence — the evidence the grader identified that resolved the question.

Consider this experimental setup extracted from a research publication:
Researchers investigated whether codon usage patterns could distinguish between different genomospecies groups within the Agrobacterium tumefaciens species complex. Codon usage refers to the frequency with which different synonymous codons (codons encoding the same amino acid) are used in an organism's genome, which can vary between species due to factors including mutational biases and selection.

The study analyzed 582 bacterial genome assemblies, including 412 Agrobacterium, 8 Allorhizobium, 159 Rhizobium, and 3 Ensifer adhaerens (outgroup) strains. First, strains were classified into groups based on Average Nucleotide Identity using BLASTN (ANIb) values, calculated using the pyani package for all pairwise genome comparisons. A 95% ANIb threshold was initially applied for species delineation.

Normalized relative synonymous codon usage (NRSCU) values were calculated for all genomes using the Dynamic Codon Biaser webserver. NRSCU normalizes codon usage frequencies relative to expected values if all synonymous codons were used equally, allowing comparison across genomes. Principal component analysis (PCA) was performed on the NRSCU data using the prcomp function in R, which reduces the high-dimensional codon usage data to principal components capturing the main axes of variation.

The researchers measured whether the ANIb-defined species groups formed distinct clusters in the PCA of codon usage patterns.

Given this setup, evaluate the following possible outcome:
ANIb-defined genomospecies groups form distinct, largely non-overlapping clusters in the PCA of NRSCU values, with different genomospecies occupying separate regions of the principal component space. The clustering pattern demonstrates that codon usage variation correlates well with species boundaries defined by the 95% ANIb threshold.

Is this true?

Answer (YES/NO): NO